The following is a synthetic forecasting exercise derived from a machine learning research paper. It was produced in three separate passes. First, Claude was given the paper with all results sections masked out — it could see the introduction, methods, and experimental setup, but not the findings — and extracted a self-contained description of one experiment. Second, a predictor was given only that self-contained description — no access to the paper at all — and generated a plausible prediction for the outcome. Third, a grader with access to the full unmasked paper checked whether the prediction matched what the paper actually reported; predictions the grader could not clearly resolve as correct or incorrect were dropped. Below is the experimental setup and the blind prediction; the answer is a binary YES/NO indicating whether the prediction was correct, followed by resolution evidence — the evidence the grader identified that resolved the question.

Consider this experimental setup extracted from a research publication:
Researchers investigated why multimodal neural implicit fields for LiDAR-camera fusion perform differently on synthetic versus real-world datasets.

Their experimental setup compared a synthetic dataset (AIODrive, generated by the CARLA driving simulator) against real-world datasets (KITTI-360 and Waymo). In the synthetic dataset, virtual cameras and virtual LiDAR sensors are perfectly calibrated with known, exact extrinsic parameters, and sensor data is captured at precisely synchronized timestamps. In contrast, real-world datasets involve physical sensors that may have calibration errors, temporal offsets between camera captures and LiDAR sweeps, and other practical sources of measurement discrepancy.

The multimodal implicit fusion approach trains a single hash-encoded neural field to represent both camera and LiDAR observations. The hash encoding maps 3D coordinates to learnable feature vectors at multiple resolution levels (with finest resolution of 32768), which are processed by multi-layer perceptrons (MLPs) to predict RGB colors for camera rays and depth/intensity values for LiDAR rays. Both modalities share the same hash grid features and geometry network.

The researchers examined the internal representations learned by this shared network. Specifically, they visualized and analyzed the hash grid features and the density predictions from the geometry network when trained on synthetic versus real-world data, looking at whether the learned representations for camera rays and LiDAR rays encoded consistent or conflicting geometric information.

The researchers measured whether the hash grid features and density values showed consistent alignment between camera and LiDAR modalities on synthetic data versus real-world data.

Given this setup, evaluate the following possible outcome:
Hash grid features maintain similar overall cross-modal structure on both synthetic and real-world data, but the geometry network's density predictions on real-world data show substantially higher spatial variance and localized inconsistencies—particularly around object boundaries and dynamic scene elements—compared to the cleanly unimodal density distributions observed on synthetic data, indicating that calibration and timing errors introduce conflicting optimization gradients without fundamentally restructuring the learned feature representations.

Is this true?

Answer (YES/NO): NO